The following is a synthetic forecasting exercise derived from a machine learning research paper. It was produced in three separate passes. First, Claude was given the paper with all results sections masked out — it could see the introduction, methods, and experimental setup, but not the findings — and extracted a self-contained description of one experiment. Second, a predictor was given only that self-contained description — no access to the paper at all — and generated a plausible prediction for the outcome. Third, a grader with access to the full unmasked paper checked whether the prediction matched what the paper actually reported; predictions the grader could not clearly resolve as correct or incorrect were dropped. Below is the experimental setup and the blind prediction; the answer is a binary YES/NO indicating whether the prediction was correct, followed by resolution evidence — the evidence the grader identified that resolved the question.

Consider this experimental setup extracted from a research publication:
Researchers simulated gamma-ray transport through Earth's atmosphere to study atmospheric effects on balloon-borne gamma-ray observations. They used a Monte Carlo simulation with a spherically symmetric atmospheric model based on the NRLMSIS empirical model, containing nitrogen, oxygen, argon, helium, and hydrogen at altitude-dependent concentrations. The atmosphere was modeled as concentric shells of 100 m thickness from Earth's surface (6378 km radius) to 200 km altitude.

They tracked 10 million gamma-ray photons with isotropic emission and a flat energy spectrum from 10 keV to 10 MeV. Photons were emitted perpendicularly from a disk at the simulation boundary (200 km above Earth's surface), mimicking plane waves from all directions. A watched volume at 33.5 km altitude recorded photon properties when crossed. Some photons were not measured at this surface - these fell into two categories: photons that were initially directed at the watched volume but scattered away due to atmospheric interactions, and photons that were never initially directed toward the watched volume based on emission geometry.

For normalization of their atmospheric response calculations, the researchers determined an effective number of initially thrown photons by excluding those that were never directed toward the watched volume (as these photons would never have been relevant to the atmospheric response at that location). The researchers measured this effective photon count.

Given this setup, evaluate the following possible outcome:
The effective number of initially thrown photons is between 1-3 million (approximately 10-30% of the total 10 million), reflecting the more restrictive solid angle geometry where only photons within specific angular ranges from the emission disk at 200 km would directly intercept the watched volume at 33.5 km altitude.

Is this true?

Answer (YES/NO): NO